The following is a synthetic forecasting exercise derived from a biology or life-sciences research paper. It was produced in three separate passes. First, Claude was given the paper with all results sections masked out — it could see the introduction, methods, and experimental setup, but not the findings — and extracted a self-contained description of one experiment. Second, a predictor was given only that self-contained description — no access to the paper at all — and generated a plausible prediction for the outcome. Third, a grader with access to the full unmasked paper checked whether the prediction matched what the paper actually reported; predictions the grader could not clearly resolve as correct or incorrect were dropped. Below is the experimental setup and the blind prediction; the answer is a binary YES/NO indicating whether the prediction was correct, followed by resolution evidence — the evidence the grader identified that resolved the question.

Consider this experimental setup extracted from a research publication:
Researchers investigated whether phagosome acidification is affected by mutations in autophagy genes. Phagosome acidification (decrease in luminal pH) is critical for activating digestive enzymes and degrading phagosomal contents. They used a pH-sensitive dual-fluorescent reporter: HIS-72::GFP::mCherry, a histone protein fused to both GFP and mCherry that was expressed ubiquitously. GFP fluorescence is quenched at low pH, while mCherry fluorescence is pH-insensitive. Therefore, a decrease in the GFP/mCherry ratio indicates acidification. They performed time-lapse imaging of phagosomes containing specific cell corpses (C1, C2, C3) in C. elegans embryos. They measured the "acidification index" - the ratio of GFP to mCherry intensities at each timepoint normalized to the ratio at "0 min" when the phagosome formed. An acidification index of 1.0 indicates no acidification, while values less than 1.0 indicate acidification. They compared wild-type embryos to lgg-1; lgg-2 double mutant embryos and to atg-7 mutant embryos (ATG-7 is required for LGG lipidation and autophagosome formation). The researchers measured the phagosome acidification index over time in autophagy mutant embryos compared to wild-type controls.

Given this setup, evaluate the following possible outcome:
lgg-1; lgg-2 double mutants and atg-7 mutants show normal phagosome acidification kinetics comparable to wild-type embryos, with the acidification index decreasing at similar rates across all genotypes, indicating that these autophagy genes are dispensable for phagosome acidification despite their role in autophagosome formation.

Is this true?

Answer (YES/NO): NO